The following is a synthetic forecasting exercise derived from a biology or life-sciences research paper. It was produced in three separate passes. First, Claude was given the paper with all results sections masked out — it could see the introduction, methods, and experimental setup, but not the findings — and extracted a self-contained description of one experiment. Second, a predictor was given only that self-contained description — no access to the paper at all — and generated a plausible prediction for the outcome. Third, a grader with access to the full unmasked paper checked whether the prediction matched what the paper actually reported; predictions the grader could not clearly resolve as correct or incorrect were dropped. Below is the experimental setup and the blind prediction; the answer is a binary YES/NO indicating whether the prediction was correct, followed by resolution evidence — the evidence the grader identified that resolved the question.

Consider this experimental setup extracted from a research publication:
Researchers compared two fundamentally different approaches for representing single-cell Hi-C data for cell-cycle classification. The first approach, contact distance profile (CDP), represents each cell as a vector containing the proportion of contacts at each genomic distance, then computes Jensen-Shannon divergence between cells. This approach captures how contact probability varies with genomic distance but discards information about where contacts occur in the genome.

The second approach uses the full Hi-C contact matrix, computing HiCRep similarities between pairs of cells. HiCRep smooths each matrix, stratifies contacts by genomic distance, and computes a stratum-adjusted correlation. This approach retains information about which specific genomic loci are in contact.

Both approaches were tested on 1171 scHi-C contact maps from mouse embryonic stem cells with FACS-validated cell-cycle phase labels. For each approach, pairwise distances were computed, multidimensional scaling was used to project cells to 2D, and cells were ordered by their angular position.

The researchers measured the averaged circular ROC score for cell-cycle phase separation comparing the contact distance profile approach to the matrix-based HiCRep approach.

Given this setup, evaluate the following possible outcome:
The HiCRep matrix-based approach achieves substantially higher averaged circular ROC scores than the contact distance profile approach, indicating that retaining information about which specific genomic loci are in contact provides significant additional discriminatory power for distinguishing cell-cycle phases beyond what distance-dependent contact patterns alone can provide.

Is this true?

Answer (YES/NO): YES